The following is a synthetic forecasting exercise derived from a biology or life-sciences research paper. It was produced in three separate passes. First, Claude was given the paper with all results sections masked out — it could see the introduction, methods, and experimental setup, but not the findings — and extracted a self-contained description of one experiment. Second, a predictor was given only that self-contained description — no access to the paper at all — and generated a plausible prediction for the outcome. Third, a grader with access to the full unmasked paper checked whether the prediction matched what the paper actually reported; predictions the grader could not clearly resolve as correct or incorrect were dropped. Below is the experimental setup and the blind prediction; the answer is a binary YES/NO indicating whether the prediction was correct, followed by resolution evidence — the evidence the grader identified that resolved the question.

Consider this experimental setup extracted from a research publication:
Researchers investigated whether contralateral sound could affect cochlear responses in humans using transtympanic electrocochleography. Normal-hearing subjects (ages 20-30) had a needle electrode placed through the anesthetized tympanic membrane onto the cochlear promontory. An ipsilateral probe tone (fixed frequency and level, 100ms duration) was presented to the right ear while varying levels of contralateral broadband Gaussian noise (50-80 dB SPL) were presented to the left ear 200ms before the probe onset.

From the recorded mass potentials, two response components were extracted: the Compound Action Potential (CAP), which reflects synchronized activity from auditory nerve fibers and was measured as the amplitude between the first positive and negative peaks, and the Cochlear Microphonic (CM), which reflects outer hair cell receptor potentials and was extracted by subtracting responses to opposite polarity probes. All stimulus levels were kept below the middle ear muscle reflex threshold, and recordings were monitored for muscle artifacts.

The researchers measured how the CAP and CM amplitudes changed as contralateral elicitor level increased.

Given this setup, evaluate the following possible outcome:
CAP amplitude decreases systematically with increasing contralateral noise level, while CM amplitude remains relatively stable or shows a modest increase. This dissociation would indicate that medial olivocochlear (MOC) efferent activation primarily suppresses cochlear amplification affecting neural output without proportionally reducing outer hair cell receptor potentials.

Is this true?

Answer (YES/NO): NO